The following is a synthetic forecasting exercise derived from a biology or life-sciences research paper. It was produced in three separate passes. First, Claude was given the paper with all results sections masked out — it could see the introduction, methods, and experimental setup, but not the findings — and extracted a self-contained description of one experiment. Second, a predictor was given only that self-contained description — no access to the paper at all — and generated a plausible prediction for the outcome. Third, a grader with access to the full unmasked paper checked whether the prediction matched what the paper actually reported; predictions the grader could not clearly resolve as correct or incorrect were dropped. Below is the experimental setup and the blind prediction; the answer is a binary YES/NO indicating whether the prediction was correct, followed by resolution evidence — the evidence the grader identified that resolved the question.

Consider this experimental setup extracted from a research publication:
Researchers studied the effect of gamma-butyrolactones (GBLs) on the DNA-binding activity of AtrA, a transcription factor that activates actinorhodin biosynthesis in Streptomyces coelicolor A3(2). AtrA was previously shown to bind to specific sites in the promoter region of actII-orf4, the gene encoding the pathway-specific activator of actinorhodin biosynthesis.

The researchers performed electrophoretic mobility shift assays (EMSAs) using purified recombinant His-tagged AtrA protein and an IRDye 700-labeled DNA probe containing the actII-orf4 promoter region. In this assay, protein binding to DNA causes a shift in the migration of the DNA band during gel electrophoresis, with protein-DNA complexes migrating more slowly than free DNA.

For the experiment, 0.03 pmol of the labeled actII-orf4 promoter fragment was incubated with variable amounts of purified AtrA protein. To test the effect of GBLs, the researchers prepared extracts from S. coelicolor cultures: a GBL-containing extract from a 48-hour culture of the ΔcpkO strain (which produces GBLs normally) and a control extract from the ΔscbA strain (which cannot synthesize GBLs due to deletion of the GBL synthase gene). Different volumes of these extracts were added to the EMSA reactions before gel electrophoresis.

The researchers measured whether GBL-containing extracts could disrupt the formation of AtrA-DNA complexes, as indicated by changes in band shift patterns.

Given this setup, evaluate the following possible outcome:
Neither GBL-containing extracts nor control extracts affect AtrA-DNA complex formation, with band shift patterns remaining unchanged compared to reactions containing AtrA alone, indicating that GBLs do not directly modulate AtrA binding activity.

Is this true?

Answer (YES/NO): NO